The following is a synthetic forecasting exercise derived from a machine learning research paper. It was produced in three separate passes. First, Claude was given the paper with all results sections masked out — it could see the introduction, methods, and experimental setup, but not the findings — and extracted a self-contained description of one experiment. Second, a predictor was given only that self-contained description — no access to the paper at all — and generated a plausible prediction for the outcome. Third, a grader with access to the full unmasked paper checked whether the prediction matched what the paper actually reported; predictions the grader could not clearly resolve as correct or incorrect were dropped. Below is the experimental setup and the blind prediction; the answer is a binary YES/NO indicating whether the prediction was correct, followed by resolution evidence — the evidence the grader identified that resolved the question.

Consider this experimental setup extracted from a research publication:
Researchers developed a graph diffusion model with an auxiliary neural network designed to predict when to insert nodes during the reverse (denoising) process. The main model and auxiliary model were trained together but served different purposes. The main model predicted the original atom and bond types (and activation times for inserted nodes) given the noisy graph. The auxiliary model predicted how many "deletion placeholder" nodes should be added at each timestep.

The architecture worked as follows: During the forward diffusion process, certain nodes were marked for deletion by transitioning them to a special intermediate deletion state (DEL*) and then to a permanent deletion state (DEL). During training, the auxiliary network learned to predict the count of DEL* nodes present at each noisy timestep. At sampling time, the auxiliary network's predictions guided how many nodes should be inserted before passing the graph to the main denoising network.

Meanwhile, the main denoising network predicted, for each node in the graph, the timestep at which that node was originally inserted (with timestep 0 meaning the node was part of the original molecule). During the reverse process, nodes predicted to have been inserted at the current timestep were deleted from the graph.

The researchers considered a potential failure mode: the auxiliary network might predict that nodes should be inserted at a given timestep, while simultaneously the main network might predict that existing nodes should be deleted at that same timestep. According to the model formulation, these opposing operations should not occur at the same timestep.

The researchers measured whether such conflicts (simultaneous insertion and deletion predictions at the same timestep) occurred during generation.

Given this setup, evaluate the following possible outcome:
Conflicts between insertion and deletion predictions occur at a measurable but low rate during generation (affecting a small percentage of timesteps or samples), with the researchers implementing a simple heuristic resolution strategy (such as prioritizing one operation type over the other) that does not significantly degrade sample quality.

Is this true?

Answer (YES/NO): NO